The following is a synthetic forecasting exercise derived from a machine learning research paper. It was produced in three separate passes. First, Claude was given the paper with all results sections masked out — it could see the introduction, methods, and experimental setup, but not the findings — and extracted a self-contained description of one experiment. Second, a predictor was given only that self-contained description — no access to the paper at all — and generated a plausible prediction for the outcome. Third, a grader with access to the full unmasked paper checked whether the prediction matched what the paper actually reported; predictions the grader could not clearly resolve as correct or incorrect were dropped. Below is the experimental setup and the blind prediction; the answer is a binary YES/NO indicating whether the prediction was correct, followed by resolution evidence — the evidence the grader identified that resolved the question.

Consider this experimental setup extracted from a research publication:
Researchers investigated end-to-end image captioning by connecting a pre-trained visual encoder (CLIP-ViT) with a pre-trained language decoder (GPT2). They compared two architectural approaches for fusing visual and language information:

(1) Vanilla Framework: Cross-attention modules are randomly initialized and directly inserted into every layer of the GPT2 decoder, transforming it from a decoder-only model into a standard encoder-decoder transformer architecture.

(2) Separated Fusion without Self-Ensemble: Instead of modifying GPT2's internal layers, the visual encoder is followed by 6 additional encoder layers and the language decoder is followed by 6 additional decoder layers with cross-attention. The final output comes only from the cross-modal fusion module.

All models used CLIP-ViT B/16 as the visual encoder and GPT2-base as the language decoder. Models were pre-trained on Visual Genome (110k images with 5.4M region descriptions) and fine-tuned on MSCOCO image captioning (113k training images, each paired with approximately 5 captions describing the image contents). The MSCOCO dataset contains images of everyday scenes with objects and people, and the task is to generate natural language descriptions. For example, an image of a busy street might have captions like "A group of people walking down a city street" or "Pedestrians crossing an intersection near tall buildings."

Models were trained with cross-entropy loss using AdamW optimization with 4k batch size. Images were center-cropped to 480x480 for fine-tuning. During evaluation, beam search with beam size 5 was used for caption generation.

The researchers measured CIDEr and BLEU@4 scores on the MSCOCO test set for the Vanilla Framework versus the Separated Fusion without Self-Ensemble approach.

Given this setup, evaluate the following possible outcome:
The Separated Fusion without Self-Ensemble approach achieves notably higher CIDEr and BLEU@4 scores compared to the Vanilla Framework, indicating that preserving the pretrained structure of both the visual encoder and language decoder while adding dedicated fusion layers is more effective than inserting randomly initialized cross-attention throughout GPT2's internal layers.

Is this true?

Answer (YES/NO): NO